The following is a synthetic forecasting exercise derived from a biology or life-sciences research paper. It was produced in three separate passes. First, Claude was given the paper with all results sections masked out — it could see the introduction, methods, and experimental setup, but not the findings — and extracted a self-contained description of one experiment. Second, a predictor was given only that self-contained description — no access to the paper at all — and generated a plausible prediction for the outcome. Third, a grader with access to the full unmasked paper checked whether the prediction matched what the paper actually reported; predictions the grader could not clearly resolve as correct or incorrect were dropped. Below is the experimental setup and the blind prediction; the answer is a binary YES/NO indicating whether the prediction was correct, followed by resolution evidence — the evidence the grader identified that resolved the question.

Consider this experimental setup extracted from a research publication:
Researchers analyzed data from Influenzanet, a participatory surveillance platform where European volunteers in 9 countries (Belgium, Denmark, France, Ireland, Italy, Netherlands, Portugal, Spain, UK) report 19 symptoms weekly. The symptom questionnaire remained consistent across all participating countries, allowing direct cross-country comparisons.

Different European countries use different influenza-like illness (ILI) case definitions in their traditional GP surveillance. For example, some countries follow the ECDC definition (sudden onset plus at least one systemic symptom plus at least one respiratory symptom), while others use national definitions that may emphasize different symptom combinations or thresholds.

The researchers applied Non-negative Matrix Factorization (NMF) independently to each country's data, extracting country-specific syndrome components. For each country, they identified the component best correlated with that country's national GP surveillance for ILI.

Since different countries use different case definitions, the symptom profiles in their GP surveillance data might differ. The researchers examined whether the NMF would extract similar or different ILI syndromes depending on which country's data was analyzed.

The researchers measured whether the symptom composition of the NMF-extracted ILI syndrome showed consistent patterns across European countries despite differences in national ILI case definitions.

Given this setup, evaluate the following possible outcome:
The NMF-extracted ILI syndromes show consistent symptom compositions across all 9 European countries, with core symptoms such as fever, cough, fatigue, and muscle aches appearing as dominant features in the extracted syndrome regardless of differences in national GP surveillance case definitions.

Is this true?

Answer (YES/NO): NO